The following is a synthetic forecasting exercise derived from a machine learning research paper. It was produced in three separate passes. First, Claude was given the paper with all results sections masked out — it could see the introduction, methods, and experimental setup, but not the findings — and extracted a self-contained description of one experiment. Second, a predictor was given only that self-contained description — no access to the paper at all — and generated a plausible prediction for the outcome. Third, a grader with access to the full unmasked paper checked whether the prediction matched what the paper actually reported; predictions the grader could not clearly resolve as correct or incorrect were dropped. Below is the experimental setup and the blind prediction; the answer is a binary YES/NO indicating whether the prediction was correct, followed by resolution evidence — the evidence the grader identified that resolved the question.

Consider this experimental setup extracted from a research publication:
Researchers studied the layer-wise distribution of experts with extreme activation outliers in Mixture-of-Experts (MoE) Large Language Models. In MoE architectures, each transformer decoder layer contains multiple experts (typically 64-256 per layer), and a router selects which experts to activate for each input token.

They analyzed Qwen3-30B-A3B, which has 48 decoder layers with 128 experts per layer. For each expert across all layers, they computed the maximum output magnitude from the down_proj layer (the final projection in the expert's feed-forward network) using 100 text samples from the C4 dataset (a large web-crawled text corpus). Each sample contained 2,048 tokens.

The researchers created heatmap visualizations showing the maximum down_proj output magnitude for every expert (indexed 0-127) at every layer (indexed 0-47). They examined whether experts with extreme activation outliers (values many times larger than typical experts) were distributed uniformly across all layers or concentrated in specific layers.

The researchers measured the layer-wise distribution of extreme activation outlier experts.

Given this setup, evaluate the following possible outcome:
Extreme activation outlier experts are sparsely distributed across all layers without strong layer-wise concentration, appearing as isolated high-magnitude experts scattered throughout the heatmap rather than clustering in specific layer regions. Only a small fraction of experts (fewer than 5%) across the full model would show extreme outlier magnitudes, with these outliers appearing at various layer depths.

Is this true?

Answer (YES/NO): NO